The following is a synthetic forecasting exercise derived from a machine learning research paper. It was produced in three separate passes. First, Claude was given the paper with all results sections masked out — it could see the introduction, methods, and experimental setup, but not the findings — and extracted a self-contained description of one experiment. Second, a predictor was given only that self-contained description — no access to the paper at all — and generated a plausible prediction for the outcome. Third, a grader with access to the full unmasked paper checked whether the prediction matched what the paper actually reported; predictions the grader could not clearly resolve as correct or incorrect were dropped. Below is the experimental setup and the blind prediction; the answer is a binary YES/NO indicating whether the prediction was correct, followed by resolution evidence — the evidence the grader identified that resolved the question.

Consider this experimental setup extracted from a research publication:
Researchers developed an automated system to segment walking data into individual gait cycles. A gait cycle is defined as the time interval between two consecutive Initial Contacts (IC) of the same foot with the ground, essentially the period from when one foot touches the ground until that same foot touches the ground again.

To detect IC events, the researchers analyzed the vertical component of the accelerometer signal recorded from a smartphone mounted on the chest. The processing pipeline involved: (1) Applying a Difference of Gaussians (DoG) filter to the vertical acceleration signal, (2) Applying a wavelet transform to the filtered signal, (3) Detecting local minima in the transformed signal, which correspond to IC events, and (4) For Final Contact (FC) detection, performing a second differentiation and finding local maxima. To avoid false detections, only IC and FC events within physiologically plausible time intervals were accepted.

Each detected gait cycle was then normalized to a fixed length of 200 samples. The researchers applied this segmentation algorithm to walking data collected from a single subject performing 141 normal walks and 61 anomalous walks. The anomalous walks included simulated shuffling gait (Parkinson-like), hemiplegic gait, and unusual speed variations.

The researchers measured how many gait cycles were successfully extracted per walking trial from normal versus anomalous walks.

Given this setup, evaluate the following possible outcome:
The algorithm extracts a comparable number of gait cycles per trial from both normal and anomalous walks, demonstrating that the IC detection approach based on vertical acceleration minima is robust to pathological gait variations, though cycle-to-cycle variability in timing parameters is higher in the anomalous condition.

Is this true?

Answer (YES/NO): NO